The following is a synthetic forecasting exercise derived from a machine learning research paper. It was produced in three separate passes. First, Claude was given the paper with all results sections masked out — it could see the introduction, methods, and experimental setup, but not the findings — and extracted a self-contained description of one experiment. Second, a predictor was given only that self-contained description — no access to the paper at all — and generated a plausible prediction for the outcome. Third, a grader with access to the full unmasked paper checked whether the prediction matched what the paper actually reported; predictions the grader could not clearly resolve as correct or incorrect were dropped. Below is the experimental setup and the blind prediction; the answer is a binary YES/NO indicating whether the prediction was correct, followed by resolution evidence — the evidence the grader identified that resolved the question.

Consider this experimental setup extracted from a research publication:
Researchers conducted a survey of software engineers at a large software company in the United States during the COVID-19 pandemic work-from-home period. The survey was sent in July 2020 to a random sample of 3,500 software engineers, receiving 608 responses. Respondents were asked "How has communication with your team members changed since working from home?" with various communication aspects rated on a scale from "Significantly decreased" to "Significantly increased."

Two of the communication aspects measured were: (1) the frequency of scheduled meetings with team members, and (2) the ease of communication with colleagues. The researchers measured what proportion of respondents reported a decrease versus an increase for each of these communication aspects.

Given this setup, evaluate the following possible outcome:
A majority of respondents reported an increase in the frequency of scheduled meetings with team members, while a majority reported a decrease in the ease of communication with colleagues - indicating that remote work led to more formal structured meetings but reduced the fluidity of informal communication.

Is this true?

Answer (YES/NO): YES